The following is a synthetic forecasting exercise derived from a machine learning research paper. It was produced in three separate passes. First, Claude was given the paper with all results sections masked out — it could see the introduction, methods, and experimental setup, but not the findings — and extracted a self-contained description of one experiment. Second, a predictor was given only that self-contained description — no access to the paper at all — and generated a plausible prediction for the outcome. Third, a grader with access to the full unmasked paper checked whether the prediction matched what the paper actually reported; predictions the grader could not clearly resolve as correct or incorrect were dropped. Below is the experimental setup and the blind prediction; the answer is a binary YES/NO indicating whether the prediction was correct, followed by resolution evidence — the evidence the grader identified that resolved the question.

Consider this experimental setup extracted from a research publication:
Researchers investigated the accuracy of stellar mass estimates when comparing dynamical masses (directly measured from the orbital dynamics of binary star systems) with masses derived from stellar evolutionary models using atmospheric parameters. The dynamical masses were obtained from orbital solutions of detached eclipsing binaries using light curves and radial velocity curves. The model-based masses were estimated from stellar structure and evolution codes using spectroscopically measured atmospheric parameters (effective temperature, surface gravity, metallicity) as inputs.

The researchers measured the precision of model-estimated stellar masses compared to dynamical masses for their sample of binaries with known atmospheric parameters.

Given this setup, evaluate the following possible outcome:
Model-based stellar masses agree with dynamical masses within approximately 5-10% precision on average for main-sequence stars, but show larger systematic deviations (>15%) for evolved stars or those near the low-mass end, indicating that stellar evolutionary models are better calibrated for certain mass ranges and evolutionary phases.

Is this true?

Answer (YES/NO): NO